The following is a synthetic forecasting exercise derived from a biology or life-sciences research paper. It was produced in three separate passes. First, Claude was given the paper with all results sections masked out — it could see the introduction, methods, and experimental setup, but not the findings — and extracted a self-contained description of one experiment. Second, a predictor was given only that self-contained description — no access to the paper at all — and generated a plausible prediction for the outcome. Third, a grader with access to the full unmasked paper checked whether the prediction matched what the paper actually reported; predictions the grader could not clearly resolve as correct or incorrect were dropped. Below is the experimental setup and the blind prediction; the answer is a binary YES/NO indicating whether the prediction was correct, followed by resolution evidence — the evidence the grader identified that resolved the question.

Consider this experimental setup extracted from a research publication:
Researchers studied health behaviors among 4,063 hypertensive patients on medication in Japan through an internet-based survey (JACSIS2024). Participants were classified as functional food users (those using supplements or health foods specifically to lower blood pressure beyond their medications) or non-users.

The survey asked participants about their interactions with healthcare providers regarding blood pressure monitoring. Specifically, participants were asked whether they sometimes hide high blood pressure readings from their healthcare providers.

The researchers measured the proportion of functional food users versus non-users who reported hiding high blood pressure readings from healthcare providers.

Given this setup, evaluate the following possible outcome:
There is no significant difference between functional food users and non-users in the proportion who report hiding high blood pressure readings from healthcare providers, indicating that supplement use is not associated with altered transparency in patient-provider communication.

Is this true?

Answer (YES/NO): NO